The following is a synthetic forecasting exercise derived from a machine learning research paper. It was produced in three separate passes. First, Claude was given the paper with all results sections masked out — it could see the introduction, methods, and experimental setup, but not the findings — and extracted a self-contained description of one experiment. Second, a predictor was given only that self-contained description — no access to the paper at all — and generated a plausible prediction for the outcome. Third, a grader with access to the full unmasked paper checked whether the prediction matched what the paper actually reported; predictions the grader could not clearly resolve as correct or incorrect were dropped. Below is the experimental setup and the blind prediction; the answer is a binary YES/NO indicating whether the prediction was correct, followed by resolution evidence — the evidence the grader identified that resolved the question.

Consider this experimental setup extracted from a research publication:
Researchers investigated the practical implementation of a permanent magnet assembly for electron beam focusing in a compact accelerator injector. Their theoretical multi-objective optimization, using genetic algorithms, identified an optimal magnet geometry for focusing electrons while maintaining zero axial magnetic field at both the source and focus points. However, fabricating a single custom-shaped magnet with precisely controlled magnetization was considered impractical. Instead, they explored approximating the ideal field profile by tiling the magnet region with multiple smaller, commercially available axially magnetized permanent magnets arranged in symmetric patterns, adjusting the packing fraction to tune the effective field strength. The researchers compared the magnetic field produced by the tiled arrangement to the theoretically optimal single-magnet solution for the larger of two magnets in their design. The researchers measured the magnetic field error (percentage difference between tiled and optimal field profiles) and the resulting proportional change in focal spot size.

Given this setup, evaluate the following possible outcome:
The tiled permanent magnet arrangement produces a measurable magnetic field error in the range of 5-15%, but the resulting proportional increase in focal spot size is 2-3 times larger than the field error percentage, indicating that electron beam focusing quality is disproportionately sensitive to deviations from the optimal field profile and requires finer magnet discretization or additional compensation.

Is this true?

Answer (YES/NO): NO